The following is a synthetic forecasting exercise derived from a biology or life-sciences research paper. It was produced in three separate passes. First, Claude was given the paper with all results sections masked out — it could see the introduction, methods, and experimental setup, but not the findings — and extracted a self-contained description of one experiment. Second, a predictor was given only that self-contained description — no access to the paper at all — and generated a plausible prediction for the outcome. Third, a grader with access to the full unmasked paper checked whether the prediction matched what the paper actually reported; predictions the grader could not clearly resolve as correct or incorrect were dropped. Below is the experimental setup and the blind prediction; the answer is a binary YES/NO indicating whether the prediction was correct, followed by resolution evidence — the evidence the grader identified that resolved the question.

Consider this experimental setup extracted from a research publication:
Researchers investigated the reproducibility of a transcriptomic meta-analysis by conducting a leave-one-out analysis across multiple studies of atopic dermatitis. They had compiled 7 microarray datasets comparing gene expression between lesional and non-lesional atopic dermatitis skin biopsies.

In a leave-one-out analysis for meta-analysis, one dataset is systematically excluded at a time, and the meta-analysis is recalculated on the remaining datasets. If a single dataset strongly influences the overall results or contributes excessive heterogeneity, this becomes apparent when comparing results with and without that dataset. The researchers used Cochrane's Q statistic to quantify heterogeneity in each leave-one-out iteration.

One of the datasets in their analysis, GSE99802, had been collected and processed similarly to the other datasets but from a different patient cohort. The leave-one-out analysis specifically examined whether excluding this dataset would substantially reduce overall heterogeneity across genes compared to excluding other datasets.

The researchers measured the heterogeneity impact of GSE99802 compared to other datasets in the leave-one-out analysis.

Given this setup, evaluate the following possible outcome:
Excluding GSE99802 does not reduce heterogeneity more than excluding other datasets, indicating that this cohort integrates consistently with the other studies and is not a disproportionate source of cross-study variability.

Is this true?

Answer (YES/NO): NO